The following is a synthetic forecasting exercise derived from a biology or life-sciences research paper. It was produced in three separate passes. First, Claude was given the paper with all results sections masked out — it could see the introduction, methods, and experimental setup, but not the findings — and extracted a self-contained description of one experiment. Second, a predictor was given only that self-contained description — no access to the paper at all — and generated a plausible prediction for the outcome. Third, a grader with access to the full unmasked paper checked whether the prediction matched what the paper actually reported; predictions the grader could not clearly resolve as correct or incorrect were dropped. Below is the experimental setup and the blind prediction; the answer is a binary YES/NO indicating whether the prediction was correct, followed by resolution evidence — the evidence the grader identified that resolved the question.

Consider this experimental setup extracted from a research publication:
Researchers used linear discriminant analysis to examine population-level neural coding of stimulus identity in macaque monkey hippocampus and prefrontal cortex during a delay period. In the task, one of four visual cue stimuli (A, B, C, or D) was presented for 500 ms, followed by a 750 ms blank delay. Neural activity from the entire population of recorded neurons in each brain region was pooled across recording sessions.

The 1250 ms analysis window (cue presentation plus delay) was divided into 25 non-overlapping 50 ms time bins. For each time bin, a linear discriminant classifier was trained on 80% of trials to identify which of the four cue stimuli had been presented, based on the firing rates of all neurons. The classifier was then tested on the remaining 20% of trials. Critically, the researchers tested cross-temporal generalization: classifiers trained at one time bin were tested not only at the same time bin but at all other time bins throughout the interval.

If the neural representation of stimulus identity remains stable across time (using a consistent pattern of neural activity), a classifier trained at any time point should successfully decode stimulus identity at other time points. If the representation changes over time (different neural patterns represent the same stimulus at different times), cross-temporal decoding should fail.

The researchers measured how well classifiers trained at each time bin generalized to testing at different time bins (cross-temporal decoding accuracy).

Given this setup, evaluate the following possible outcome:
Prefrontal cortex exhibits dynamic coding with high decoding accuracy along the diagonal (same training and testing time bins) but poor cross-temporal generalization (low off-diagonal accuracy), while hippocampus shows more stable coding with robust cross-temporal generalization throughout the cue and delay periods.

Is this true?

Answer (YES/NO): NO